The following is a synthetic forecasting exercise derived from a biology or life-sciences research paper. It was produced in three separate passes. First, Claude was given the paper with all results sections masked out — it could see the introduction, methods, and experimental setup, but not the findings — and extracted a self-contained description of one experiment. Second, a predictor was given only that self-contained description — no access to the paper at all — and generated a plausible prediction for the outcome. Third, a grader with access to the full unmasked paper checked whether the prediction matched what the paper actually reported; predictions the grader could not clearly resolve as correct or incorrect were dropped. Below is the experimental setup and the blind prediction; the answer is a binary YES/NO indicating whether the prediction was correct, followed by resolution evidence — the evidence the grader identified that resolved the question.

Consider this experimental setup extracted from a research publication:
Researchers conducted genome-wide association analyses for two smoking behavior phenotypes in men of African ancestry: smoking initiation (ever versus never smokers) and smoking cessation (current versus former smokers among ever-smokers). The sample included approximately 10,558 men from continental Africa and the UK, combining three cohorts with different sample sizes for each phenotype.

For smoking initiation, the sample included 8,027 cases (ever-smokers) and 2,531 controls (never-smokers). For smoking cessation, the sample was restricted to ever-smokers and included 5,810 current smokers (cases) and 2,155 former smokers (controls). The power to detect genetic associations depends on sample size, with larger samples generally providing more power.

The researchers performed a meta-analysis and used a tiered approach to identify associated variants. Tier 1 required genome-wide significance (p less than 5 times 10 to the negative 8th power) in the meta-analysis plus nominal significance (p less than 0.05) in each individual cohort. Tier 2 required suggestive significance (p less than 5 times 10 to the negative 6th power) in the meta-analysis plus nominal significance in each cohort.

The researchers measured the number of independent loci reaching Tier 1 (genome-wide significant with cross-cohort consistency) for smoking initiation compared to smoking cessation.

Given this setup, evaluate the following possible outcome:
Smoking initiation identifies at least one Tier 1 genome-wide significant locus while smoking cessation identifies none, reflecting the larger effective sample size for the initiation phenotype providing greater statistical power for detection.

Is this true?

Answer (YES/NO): NO